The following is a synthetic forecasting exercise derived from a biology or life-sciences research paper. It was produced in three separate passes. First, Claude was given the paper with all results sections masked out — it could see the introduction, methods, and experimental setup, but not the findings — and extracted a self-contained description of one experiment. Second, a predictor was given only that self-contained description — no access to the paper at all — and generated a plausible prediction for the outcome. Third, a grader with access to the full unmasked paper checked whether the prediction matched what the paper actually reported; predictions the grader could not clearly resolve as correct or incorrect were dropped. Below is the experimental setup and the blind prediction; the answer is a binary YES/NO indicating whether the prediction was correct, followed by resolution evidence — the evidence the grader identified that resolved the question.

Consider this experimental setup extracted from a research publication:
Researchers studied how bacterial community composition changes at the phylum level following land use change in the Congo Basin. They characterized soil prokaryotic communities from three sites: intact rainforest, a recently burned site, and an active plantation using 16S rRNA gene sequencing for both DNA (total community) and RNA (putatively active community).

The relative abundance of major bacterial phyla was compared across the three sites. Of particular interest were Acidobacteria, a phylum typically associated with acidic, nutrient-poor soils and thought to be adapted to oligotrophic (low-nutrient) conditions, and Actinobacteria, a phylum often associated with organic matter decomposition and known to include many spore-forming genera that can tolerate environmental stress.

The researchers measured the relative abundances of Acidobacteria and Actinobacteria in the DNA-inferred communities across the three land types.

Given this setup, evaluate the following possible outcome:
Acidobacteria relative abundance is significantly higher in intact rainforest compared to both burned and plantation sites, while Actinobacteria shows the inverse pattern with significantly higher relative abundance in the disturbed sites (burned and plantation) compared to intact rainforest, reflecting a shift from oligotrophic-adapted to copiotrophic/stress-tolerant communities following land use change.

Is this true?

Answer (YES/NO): NO